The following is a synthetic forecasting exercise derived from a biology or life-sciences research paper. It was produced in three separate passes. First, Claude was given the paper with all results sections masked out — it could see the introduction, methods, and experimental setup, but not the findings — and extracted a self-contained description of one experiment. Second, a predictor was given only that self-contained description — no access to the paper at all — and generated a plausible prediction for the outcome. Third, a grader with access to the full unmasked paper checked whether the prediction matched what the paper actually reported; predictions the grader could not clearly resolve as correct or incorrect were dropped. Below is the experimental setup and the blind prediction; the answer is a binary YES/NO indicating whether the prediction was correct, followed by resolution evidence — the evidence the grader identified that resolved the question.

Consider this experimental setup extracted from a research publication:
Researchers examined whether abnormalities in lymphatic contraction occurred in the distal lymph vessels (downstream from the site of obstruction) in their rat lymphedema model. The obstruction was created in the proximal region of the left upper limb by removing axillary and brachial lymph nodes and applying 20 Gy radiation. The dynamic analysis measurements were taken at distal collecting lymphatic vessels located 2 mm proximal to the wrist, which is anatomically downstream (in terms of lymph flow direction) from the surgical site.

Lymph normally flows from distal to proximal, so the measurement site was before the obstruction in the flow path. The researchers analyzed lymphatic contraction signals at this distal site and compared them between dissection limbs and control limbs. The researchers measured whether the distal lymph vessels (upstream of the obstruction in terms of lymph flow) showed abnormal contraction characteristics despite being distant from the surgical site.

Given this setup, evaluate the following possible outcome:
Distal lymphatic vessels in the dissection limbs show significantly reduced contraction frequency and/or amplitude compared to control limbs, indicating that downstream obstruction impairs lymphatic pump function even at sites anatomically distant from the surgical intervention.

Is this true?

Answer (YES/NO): NO